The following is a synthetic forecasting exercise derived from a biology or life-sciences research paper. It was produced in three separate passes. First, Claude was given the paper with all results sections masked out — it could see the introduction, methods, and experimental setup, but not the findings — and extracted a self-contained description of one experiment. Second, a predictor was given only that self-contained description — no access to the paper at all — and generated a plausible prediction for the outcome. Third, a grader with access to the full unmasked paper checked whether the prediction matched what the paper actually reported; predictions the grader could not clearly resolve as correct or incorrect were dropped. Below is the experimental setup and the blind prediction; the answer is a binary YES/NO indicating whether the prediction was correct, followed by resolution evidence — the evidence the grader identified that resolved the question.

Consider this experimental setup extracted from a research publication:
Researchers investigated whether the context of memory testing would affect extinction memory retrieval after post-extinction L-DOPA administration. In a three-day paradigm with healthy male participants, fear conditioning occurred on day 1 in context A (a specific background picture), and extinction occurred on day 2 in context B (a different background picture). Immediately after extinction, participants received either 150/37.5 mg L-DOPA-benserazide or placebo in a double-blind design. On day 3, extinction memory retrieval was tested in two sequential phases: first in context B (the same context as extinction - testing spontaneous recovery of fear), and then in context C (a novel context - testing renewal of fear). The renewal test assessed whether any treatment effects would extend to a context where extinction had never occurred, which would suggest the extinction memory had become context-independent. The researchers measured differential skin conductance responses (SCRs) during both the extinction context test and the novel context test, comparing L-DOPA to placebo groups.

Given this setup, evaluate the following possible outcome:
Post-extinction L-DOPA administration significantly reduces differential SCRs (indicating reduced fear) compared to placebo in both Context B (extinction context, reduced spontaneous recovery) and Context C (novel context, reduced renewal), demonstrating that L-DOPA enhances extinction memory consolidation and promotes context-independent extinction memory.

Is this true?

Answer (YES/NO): NO